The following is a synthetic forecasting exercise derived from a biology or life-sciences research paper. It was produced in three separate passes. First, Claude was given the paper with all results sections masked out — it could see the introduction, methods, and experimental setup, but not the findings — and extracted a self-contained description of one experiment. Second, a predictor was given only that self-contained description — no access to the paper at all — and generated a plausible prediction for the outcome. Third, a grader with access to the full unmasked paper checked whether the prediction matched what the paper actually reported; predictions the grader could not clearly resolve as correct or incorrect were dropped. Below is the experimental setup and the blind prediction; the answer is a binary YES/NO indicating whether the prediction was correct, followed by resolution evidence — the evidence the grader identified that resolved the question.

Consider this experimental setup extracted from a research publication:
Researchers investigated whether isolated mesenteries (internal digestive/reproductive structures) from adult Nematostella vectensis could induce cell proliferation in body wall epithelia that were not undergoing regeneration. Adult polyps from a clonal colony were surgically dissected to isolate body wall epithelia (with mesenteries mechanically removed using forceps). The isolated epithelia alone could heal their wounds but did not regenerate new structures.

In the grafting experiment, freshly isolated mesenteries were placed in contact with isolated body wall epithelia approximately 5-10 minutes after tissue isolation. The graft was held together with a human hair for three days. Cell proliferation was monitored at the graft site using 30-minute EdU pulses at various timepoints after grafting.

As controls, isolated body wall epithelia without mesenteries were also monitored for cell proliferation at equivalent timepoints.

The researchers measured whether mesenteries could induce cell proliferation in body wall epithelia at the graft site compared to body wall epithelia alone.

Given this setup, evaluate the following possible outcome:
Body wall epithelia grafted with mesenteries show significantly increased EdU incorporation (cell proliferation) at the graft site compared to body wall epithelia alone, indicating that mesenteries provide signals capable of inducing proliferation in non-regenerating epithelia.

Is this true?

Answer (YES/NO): YES